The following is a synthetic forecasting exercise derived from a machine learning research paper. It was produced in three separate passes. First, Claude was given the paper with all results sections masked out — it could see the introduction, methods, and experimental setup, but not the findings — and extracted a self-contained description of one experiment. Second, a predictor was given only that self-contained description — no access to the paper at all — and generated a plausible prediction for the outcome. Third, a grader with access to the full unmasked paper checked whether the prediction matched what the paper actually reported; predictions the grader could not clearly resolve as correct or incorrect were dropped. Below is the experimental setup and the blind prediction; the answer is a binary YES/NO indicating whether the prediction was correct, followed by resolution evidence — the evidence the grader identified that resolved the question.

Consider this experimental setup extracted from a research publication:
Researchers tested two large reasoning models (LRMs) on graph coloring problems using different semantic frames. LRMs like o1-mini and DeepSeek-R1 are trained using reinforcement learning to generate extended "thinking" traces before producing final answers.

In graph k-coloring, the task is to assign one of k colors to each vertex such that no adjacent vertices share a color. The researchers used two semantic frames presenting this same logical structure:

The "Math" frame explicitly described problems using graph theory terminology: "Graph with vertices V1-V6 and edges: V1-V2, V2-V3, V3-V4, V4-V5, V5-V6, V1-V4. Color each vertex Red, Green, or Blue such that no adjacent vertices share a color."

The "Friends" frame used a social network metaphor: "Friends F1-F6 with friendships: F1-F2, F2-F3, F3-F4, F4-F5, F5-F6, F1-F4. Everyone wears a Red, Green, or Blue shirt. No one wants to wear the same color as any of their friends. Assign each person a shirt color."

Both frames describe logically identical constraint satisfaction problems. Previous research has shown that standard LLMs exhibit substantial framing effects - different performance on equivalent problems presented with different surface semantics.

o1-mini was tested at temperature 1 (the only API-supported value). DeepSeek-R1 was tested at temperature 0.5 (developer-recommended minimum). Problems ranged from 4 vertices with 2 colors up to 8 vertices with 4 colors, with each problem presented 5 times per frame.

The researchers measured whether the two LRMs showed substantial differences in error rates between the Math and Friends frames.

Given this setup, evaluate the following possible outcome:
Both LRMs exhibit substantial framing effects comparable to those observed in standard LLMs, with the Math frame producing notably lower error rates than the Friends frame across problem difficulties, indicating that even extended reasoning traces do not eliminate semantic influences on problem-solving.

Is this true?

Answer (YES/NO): NO